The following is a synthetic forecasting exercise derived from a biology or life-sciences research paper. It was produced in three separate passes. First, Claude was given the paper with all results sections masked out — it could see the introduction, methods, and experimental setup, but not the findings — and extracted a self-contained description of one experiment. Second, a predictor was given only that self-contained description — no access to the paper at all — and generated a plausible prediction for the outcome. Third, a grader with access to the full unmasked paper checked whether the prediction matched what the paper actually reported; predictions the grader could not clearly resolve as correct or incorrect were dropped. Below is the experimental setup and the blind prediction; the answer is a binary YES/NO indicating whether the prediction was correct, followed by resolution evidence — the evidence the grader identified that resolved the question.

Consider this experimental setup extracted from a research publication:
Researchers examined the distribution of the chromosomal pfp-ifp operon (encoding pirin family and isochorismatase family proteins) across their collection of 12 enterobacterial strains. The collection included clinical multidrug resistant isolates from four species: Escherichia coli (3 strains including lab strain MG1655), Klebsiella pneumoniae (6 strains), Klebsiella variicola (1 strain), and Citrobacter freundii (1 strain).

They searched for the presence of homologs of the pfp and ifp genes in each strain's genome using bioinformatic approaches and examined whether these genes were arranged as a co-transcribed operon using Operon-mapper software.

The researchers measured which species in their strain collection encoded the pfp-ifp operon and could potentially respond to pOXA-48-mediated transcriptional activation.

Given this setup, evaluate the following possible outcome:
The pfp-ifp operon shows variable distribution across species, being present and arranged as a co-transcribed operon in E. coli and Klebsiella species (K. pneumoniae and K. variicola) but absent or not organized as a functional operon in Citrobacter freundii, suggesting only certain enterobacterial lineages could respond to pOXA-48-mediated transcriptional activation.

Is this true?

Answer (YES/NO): NO